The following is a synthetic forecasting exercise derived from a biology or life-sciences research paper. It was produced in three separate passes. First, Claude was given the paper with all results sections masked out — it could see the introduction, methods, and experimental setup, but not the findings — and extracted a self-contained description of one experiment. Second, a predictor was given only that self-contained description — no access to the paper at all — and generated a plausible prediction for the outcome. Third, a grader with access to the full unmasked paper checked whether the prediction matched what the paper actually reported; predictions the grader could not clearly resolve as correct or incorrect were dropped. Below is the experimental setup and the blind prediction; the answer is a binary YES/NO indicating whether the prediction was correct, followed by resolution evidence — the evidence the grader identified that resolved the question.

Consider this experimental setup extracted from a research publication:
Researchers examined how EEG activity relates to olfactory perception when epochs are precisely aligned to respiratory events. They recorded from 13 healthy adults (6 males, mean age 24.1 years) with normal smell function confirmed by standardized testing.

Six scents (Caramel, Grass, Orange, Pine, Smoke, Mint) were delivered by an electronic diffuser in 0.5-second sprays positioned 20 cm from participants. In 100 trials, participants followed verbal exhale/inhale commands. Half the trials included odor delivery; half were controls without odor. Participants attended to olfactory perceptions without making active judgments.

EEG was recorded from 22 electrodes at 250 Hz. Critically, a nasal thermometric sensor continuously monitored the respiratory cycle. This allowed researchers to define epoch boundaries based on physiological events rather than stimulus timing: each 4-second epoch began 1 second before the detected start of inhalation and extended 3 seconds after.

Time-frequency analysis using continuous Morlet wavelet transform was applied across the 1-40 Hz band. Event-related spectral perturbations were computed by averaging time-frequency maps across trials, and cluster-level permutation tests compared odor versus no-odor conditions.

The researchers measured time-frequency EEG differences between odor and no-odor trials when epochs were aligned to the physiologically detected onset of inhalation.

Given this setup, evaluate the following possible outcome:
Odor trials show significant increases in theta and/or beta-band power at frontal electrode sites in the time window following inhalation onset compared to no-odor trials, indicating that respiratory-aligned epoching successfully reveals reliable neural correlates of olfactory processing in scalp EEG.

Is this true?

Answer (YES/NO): YES